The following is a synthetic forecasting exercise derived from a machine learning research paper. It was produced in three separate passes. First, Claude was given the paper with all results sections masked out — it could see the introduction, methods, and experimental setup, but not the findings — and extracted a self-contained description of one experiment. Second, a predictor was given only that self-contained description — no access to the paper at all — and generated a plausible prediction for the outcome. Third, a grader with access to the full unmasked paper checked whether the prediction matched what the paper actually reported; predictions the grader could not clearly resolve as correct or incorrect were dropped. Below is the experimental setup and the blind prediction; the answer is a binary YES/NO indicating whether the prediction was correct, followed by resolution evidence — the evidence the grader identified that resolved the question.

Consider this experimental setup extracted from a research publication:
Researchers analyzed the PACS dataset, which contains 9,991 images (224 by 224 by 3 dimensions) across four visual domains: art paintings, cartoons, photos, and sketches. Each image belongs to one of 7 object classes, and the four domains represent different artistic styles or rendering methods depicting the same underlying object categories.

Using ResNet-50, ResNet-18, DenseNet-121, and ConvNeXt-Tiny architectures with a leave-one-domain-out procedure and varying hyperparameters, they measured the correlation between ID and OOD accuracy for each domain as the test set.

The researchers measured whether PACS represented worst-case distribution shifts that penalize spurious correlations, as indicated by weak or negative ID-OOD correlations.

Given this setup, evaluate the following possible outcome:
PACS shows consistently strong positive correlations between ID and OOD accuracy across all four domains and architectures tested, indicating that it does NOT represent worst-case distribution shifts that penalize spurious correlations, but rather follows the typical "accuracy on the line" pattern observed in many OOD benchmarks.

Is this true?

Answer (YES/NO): YES